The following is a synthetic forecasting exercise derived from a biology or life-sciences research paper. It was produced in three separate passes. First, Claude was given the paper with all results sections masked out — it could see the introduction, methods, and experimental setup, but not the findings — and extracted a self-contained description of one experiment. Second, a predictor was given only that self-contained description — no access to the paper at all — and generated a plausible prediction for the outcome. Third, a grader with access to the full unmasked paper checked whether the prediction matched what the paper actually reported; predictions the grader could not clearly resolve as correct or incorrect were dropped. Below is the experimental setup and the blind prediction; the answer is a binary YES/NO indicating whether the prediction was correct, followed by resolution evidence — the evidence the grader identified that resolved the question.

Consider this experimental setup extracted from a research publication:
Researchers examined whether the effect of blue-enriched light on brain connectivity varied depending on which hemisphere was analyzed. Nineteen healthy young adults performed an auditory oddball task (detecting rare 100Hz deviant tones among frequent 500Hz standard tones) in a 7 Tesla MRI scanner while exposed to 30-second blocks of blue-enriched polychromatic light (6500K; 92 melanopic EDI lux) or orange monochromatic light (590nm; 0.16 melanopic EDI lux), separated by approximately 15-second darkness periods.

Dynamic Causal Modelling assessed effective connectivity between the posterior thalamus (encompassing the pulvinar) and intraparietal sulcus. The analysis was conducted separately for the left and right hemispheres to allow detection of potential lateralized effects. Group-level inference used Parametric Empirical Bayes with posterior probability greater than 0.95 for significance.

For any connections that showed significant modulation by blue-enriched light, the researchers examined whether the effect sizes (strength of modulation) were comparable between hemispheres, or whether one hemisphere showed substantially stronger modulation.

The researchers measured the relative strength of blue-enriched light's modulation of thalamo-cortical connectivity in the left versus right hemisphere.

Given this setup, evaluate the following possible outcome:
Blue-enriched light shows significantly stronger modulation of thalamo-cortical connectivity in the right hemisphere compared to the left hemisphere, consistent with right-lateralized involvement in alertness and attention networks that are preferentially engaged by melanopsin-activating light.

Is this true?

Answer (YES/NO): NO